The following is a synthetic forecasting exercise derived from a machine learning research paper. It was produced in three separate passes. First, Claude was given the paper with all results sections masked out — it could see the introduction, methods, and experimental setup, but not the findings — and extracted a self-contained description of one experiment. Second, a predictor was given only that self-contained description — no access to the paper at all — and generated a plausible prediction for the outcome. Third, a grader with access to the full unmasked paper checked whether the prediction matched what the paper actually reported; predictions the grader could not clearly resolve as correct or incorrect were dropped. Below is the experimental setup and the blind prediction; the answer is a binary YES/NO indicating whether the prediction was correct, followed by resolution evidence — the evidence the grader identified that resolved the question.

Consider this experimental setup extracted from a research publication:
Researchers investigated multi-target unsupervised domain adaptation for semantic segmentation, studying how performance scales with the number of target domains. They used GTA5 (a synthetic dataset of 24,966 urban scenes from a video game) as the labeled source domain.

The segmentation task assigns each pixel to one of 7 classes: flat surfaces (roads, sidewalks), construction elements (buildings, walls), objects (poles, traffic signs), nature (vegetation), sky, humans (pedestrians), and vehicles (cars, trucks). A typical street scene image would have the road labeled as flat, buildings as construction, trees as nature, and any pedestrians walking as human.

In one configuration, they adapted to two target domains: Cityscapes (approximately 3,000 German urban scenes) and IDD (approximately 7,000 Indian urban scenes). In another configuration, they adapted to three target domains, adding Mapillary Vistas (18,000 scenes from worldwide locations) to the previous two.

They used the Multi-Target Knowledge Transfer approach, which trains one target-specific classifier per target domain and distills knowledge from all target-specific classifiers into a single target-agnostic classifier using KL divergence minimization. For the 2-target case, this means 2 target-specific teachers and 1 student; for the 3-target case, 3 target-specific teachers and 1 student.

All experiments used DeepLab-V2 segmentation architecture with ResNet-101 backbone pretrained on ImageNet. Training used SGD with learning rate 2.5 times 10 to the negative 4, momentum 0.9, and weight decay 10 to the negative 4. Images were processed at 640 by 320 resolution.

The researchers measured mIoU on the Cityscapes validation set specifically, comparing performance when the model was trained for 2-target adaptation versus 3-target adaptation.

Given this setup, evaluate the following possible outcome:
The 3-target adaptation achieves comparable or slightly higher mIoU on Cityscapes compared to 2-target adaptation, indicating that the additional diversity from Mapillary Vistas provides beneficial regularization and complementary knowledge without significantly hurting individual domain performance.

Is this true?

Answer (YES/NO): YES